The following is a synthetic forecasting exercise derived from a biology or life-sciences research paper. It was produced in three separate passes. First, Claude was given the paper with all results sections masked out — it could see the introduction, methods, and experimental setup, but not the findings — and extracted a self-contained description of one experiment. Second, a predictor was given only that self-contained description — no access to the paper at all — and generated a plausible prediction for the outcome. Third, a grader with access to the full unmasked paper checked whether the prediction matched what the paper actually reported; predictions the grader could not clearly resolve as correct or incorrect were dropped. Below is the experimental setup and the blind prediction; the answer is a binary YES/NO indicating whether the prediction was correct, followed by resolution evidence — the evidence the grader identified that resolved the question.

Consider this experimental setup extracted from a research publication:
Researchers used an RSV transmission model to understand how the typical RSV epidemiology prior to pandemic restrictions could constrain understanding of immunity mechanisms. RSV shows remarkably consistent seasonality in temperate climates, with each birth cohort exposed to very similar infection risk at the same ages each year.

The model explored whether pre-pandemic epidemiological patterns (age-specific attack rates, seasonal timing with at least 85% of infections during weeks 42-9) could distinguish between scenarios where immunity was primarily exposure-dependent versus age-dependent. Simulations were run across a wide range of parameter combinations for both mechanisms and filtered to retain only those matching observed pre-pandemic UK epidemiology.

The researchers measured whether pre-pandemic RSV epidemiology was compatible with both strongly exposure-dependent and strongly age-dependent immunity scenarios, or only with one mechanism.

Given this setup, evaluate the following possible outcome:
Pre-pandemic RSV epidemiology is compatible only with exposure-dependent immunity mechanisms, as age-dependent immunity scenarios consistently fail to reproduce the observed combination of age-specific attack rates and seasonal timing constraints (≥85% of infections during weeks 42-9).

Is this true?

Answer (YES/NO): NO